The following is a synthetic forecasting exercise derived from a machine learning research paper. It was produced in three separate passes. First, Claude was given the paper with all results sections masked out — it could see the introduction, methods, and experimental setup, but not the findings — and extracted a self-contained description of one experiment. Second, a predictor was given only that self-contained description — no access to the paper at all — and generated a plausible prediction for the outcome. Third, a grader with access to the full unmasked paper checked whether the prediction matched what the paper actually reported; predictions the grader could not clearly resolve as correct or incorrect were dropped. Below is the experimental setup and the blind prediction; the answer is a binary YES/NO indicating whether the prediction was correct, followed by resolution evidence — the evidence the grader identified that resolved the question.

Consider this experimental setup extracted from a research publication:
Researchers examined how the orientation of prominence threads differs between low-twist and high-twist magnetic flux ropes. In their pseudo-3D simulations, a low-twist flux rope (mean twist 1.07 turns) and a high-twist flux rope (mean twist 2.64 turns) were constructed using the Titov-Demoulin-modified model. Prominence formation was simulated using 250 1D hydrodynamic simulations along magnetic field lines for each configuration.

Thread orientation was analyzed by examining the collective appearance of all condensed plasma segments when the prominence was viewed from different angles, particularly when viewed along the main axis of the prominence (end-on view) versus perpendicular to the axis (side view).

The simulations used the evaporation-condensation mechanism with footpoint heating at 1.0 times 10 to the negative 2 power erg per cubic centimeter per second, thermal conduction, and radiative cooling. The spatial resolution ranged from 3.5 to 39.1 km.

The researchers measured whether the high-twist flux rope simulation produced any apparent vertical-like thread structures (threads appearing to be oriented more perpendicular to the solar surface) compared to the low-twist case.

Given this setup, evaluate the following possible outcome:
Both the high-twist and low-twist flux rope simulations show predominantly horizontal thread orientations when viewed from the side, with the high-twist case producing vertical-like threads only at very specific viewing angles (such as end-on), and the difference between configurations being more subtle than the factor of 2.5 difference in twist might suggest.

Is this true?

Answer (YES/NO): NO